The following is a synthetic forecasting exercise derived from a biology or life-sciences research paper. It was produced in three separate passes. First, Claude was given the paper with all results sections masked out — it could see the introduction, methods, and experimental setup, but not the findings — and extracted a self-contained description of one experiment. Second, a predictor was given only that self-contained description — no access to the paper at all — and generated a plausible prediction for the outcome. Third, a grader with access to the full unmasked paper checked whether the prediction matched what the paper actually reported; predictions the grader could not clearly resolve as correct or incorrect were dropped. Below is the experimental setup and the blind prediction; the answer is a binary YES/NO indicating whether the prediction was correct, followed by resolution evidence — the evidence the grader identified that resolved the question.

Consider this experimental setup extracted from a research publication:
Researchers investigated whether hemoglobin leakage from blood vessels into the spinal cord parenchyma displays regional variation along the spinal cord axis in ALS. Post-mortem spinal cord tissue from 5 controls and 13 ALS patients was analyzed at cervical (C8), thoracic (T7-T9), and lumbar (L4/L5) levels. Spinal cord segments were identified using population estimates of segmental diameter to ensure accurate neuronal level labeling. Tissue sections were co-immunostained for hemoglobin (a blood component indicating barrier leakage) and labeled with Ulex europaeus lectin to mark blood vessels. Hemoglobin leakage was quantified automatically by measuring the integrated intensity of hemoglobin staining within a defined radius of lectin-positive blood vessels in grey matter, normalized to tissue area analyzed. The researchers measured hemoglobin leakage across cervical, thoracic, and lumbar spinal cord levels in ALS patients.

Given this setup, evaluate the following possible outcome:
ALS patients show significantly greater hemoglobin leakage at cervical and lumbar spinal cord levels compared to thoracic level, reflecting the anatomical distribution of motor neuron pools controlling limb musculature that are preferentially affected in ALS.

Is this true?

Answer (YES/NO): NO